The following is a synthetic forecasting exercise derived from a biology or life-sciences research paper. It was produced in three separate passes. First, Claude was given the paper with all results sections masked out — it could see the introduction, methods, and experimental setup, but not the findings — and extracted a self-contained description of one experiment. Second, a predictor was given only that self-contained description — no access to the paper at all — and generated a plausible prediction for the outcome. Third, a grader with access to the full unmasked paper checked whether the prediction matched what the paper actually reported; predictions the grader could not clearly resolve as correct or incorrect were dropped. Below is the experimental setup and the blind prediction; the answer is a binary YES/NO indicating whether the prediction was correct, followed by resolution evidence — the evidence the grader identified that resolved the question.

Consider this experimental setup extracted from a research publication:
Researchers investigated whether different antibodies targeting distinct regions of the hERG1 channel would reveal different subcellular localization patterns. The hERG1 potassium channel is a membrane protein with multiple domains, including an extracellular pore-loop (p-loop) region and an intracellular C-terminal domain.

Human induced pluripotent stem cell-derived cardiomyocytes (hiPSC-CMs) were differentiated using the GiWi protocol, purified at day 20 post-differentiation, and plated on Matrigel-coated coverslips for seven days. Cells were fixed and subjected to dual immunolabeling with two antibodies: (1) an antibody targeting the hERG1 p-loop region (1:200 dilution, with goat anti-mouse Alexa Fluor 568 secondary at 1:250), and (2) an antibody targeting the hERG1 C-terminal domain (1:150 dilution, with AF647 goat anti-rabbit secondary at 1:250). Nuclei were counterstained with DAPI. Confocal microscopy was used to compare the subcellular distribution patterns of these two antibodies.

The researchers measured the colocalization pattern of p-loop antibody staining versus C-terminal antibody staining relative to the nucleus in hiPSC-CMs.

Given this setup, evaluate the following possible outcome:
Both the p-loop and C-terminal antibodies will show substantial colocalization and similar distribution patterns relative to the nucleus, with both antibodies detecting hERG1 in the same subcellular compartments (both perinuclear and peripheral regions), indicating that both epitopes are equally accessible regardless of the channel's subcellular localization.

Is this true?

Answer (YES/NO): NO